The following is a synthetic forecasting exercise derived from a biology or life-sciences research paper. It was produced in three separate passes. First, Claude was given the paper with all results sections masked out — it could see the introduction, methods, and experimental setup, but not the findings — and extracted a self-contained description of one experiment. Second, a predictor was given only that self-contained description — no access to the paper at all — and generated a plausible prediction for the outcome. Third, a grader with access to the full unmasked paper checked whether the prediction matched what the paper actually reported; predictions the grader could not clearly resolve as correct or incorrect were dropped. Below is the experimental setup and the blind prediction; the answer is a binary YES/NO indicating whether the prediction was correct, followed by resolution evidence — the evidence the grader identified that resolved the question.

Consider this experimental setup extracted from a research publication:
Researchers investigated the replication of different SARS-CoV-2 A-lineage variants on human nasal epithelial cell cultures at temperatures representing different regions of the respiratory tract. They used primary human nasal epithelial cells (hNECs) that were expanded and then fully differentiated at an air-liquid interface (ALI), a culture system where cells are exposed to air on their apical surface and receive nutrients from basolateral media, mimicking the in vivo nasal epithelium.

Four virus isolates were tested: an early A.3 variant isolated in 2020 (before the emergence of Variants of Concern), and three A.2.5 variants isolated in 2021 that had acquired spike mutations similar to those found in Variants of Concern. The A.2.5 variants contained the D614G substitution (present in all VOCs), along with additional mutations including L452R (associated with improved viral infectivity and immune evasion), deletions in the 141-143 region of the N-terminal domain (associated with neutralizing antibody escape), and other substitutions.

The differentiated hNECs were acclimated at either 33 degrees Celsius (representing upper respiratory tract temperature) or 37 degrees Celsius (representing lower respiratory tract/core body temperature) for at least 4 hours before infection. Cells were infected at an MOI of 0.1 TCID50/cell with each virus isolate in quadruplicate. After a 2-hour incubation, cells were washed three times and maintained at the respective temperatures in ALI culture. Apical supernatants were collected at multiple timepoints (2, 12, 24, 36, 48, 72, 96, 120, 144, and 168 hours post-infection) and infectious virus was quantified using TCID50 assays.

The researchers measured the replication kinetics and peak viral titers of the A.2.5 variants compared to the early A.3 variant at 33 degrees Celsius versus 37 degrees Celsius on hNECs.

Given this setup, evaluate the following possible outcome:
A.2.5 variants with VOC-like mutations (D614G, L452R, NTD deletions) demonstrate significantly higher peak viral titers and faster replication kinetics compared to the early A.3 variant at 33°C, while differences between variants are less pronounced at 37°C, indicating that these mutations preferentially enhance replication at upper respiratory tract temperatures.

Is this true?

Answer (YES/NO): NO